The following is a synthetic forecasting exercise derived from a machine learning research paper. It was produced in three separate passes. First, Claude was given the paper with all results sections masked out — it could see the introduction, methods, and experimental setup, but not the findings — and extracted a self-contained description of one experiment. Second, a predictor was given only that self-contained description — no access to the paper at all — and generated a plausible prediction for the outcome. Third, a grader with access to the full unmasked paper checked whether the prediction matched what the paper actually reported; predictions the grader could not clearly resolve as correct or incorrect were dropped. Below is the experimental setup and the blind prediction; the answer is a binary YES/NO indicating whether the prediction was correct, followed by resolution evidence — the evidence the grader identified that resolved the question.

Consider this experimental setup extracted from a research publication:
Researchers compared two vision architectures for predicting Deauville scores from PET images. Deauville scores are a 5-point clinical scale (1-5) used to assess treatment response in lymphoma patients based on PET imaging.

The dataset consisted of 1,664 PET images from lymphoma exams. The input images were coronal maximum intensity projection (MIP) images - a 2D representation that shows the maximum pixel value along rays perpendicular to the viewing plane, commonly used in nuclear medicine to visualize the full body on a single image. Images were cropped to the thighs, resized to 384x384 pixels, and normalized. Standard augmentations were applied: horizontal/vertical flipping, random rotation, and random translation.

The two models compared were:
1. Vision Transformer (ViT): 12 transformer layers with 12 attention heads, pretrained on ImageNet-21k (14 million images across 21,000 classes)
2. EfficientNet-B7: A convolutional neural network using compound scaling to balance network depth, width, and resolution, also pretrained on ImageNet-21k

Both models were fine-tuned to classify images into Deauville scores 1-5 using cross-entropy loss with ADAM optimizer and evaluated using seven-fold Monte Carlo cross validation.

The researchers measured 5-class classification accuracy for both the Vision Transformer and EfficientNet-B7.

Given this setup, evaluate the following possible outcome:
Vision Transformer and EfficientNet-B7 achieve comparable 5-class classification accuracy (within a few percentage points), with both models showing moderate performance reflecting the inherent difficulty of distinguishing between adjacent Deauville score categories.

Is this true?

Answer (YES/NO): YES